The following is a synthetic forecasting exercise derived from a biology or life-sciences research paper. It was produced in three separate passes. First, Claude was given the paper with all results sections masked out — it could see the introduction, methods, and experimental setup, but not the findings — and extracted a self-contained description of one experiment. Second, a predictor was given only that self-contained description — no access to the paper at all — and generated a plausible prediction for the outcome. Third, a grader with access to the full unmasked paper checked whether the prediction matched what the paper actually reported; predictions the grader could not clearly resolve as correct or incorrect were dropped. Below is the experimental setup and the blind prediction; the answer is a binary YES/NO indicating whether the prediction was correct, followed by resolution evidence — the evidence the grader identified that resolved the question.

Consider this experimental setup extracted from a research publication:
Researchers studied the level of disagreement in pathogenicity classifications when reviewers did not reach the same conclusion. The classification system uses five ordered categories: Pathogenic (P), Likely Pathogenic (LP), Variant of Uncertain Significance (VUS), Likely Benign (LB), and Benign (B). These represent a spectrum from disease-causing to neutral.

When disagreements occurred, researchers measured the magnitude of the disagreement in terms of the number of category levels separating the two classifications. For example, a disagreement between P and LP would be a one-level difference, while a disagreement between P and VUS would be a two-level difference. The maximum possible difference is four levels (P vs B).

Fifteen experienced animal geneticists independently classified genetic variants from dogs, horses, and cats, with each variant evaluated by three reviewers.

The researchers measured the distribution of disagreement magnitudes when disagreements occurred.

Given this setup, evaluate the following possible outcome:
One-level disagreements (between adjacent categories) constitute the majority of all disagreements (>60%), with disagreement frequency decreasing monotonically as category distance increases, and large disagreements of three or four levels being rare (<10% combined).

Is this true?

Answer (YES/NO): YES